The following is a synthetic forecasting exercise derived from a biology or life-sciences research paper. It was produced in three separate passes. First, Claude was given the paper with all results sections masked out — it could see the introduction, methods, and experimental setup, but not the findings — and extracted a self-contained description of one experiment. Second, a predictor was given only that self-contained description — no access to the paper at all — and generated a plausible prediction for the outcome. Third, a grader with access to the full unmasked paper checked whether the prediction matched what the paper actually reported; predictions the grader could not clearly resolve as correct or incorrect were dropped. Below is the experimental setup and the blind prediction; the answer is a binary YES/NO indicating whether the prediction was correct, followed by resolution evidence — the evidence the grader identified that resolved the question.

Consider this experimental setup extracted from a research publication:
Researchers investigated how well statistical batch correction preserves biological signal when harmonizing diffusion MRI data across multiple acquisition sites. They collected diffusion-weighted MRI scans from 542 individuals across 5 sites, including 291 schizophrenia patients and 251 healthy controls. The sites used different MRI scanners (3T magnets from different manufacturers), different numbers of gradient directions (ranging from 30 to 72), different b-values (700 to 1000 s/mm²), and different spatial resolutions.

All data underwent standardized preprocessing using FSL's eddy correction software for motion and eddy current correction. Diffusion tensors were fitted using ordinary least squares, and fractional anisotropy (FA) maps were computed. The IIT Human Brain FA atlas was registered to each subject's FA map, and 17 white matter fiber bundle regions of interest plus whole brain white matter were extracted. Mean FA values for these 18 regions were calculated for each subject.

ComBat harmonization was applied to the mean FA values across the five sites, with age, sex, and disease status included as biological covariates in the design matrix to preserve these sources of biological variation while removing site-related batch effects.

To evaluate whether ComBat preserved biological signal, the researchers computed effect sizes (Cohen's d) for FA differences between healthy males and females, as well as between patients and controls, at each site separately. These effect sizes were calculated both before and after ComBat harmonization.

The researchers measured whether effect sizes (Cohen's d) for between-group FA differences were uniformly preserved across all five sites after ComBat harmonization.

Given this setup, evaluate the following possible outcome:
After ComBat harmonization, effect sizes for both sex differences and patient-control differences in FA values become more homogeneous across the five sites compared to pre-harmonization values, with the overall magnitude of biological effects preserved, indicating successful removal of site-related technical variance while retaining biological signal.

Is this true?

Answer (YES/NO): NO